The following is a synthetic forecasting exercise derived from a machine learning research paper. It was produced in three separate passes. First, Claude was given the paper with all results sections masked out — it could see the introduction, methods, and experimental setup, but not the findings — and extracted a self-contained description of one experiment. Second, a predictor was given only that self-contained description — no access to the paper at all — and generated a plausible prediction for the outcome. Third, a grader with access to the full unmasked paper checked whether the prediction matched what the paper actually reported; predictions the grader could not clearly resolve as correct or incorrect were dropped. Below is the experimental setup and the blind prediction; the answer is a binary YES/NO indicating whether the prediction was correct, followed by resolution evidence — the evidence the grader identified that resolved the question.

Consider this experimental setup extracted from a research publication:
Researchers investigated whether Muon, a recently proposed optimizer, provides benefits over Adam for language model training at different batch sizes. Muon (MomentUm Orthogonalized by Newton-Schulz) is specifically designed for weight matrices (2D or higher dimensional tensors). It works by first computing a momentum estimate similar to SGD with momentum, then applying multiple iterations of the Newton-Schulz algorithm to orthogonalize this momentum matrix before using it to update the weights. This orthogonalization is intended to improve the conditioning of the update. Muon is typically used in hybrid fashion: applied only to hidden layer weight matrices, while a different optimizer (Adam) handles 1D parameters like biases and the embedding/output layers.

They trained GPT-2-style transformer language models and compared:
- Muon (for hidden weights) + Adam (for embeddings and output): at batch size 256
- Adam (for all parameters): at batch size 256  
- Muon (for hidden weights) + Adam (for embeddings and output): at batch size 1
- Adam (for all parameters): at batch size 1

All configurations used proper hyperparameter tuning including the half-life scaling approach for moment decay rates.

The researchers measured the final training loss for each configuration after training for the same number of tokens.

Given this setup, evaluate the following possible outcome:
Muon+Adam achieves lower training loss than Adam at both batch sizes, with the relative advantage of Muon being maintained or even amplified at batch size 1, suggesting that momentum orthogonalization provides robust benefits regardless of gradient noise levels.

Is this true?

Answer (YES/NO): NO